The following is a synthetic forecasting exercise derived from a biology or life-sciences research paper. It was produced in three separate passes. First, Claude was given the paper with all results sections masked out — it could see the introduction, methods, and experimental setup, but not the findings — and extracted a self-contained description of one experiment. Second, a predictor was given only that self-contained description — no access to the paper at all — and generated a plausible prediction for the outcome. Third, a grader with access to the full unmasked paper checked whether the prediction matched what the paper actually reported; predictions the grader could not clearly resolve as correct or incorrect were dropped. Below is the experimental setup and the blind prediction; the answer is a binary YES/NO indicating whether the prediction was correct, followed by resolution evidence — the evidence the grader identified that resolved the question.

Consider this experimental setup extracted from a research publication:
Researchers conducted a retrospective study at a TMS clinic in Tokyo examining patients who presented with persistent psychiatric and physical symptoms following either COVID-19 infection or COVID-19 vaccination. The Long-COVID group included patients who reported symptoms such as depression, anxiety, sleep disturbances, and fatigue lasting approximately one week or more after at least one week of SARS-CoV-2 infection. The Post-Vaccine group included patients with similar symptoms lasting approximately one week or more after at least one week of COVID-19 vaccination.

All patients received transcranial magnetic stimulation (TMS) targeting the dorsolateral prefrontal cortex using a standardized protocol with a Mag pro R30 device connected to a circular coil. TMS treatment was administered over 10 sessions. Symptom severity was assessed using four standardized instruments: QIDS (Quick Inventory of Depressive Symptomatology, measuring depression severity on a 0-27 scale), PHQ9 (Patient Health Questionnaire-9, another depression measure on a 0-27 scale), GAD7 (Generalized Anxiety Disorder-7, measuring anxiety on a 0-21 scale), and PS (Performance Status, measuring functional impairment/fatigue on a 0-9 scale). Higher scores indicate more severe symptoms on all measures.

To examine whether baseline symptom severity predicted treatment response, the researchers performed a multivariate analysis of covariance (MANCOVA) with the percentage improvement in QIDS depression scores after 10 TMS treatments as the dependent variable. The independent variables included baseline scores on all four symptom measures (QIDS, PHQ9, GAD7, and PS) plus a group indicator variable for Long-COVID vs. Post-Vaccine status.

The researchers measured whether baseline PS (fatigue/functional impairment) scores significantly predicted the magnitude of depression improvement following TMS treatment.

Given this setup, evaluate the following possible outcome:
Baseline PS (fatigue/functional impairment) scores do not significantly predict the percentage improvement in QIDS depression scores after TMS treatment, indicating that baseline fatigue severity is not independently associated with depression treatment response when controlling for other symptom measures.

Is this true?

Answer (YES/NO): NO